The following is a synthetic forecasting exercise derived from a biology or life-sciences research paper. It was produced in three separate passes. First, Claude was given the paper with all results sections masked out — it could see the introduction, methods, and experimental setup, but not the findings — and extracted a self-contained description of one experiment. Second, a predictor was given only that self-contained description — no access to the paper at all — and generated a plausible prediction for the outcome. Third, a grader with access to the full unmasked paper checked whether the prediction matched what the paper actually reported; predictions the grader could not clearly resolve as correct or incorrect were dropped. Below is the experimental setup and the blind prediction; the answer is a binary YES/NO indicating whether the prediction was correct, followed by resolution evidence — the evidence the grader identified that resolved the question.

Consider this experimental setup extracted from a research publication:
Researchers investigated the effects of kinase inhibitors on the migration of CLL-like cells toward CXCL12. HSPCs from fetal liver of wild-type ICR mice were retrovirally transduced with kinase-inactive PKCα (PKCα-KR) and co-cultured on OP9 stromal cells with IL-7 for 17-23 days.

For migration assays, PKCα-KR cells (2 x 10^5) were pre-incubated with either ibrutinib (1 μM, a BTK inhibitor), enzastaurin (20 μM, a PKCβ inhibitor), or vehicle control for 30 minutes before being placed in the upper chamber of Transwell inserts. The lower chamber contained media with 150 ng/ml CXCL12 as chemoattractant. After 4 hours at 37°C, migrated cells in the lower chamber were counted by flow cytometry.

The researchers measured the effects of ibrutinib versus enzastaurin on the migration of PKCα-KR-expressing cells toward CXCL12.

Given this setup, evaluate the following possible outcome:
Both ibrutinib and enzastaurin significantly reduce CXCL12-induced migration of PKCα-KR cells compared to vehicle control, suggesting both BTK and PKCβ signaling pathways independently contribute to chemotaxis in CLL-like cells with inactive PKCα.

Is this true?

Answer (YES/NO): YES